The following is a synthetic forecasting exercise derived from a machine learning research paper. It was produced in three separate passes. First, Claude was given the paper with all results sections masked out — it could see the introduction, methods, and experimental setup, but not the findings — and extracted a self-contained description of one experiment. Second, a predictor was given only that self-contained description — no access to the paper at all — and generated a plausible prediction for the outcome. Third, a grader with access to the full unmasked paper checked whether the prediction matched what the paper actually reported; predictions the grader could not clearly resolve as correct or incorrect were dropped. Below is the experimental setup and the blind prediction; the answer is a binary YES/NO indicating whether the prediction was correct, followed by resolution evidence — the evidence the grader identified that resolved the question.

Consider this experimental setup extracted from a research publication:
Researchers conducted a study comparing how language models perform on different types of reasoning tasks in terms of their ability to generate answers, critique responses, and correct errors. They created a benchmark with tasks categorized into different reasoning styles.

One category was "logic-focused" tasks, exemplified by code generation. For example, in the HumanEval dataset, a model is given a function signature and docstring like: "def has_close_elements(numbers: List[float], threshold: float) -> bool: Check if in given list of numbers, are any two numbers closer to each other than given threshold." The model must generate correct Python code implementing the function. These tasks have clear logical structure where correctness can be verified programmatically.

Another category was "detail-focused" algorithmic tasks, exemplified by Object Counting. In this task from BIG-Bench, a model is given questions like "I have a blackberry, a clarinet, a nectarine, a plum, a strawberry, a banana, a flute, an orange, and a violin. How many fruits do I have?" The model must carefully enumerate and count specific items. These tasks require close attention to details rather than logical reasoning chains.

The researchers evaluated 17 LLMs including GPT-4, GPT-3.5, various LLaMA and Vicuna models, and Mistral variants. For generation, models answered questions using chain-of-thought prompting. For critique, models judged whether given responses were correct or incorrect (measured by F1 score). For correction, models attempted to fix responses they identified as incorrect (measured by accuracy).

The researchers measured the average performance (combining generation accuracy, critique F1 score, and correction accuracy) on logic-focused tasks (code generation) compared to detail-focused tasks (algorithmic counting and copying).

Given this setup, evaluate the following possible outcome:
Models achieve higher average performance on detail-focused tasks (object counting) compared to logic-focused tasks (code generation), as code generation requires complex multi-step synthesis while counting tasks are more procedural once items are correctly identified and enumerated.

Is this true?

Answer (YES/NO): NO